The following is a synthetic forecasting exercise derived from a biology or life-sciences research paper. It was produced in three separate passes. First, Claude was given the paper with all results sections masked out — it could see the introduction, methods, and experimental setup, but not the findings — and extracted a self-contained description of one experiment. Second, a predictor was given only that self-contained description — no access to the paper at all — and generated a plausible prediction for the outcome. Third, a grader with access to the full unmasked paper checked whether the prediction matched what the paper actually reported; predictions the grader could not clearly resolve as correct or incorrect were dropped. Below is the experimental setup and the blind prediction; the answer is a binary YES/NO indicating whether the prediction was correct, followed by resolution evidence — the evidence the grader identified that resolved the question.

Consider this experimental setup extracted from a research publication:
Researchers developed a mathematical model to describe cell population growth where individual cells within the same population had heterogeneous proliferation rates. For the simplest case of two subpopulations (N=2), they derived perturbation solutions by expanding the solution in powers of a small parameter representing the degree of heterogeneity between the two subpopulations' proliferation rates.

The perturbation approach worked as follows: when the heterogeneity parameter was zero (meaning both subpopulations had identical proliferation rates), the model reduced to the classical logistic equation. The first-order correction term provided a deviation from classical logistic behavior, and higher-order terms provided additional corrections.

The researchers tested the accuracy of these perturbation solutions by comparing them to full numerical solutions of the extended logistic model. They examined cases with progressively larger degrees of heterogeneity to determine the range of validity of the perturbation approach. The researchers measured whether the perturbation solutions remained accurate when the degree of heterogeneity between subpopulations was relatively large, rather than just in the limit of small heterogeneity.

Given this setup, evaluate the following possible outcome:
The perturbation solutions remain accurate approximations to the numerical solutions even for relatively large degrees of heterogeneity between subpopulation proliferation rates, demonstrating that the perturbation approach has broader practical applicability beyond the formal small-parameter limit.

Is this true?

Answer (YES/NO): YES